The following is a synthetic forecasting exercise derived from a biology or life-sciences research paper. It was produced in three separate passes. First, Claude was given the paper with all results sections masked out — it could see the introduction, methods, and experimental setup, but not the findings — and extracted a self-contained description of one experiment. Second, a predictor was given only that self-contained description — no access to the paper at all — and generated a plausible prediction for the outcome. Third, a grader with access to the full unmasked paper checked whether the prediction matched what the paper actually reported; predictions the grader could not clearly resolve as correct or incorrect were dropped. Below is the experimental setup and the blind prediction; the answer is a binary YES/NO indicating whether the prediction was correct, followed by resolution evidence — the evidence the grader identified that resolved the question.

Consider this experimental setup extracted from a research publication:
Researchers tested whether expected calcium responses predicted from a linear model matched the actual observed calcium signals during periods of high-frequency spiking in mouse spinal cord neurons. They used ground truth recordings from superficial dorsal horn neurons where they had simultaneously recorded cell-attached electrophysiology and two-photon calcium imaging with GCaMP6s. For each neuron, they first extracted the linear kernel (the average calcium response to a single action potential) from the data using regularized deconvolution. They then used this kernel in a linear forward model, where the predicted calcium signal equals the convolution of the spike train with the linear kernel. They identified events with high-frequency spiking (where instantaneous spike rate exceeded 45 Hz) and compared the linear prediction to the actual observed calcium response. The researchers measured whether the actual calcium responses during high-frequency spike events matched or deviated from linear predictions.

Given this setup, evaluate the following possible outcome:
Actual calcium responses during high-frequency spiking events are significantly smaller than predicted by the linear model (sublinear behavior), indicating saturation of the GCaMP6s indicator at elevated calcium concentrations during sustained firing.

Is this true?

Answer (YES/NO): YES